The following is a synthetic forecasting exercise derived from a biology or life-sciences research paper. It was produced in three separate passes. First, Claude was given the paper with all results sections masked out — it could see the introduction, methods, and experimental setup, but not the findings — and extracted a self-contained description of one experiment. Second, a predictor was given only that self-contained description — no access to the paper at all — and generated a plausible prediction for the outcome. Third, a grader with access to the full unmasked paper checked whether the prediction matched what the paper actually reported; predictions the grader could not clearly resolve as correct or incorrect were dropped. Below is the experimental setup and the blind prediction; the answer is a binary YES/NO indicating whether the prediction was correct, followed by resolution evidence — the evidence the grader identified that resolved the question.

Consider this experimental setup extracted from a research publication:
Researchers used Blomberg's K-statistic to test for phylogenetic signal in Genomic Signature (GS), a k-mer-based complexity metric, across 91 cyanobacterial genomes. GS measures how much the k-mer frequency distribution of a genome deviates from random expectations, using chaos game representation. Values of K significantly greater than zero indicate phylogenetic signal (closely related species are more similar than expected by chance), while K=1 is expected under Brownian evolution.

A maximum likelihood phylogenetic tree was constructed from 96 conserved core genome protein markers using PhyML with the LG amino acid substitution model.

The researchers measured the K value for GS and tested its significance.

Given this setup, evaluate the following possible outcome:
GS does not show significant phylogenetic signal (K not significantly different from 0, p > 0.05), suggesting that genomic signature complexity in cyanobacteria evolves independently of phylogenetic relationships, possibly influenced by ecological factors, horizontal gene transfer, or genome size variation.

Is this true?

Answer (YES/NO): NO